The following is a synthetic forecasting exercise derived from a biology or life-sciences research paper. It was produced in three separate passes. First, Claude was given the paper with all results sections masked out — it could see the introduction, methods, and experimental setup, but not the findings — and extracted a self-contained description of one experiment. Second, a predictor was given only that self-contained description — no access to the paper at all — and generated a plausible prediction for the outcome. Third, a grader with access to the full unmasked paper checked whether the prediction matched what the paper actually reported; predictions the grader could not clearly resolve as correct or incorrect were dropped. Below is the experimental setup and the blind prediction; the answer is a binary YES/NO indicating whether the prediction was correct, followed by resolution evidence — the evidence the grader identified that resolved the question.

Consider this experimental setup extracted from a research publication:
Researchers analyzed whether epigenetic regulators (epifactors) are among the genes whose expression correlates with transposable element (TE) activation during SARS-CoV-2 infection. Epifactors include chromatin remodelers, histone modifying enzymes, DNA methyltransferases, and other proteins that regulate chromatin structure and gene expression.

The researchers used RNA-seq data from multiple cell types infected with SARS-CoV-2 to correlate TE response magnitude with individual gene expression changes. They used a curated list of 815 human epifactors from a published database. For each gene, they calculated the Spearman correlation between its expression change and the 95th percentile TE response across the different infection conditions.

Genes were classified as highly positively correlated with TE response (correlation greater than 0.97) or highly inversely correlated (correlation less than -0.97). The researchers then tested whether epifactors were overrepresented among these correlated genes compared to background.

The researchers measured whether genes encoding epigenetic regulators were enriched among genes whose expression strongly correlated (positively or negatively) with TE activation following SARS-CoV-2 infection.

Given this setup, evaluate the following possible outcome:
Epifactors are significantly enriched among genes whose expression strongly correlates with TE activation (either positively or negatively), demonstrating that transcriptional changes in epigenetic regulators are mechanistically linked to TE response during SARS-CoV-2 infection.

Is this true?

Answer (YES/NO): NO